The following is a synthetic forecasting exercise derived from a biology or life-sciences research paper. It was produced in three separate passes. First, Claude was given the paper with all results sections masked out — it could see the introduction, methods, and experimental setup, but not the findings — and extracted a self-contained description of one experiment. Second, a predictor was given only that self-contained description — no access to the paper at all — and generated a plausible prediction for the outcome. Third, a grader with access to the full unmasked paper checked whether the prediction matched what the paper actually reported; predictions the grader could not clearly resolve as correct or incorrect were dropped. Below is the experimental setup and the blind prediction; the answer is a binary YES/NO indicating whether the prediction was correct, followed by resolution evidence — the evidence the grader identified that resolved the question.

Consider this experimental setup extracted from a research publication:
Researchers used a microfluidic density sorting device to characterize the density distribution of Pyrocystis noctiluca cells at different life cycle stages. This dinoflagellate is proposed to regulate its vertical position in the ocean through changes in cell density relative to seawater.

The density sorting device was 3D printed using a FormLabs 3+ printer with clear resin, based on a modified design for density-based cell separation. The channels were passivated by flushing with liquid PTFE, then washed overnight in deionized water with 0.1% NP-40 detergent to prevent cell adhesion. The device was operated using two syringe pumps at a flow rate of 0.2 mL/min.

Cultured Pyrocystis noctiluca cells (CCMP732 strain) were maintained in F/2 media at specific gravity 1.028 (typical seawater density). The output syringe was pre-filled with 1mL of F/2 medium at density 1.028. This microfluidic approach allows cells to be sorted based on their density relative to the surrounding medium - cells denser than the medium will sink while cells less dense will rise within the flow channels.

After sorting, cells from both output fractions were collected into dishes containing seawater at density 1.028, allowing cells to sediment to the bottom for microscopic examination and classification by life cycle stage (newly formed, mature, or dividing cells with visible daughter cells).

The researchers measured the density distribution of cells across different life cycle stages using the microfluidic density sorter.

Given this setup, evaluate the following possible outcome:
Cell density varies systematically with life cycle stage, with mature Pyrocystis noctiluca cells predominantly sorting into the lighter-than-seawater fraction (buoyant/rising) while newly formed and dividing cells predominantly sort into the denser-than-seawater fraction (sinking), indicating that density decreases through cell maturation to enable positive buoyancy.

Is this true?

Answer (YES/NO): NO